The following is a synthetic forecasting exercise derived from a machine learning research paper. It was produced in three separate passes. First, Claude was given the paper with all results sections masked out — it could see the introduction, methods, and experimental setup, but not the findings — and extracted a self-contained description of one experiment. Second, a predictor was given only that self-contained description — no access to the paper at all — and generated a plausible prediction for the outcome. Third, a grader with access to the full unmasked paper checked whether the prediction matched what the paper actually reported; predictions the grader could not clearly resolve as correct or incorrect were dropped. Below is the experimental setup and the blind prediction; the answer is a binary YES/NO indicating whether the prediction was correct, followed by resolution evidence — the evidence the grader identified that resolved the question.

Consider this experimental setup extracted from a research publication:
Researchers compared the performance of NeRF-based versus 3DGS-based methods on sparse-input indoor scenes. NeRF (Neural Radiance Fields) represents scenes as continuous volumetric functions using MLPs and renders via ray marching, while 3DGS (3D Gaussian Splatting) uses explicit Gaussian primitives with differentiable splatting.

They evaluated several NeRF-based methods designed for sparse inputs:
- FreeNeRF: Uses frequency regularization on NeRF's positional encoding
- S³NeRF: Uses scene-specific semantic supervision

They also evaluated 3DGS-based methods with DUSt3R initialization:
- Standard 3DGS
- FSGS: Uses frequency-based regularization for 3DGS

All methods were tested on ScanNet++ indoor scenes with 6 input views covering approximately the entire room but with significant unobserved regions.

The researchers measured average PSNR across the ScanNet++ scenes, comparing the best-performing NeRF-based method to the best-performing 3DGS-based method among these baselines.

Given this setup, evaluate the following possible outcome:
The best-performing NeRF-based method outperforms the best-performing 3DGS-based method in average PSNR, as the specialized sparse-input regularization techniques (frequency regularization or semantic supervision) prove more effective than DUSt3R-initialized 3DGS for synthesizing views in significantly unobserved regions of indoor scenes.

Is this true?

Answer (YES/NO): YES